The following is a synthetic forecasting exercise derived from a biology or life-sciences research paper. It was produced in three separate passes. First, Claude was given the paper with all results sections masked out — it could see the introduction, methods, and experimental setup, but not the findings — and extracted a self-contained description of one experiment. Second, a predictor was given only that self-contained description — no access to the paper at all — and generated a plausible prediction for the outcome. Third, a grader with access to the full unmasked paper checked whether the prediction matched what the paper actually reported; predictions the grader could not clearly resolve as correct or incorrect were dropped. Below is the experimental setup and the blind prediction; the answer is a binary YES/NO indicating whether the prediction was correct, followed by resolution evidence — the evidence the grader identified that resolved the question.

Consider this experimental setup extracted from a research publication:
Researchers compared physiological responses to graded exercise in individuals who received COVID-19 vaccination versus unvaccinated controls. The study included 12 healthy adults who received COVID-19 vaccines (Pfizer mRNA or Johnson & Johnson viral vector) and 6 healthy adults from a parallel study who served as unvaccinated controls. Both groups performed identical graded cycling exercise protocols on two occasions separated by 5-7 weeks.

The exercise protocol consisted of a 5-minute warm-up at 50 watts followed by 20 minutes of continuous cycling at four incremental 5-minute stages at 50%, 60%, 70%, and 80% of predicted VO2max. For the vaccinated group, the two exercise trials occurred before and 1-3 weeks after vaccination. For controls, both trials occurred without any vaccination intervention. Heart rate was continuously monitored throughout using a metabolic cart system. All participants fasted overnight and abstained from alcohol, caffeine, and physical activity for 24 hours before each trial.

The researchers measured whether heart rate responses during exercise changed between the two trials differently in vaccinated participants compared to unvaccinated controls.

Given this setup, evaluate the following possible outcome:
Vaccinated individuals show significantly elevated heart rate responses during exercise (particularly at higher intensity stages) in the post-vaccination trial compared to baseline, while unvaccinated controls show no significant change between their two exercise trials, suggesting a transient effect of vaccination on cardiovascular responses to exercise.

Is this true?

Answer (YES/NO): YES